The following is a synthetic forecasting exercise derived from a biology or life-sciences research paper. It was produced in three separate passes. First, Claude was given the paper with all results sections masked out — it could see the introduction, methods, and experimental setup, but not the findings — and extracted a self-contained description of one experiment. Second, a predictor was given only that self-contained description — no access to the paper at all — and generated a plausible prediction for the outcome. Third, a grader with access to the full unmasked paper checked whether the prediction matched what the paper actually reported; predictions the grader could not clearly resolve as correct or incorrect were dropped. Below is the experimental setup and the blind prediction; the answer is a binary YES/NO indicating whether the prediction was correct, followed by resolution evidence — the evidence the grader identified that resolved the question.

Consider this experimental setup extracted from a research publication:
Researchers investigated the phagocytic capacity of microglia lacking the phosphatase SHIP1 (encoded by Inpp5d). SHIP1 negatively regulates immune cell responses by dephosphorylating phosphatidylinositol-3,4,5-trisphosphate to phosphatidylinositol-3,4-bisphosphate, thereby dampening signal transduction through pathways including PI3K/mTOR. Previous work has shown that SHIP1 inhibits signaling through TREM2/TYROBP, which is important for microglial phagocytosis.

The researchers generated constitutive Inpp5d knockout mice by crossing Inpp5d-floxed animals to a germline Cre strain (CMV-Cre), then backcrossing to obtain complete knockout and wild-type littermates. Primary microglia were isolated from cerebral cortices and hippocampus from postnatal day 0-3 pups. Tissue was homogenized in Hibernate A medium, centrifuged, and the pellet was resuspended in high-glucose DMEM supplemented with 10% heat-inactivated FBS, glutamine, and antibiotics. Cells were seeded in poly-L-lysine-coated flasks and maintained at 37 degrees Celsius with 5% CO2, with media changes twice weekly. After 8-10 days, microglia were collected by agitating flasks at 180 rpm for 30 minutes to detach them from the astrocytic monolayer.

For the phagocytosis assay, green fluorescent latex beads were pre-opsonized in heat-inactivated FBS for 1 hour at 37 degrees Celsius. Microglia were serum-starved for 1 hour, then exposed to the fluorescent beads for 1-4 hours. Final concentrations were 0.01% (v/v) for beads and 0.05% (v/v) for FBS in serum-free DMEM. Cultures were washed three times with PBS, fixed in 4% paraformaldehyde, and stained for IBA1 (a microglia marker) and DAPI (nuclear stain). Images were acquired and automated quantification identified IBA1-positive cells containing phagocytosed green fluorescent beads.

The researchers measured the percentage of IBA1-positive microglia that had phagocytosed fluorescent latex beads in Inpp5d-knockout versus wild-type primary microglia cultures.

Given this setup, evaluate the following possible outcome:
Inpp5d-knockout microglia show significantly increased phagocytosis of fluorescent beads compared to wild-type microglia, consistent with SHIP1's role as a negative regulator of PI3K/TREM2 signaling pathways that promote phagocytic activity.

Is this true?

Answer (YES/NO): YES